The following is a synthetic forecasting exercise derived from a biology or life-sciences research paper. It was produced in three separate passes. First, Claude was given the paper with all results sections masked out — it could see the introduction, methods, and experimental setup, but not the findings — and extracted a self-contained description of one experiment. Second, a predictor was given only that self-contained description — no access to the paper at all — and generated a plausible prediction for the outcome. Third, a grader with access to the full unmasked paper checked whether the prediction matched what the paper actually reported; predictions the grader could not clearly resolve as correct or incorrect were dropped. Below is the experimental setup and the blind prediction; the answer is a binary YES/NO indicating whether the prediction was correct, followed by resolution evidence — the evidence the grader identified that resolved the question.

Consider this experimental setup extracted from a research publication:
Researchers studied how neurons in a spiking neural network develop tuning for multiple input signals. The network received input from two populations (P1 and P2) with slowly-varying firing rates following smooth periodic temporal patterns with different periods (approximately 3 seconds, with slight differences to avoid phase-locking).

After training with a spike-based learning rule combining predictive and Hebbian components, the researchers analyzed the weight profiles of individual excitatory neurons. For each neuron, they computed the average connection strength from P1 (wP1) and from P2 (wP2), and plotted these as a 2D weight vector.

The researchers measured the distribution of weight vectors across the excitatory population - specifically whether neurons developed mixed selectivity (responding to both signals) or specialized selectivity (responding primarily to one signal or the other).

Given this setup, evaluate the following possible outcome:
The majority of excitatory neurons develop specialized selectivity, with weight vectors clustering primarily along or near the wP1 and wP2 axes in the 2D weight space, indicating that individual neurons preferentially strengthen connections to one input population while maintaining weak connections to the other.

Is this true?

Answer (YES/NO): YES